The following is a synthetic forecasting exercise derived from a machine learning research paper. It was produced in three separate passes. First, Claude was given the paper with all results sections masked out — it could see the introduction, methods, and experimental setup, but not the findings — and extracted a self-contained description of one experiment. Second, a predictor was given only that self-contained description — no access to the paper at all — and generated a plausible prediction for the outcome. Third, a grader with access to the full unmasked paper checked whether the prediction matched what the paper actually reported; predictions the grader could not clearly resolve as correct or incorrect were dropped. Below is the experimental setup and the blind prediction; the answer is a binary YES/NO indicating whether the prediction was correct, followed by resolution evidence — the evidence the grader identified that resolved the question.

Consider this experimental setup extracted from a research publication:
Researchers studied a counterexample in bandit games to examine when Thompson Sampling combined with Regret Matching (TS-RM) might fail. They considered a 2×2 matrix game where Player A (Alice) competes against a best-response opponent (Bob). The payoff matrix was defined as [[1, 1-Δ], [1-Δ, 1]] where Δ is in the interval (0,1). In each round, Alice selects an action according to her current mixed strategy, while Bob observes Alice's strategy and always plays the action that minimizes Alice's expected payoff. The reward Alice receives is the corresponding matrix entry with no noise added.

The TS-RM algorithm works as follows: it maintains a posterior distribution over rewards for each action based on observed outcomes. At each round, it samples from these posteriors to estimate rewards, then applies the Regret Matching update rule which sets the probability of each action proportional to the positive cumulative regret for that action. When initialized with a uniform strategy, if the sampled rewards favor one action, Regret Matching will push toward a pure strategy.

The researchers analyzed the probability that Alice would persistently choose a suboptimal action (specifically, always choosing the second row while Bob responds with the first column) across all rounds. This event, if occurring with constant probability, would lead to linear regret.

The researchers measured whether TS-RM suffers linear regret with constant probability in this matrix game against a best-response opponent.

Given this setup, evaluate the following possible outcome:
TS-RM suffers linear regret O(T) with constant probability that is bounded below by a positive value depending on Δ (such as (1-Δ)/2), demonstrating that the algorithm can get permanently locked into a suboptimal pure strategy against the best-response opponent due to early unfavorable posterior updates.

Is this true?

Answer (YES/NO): YES